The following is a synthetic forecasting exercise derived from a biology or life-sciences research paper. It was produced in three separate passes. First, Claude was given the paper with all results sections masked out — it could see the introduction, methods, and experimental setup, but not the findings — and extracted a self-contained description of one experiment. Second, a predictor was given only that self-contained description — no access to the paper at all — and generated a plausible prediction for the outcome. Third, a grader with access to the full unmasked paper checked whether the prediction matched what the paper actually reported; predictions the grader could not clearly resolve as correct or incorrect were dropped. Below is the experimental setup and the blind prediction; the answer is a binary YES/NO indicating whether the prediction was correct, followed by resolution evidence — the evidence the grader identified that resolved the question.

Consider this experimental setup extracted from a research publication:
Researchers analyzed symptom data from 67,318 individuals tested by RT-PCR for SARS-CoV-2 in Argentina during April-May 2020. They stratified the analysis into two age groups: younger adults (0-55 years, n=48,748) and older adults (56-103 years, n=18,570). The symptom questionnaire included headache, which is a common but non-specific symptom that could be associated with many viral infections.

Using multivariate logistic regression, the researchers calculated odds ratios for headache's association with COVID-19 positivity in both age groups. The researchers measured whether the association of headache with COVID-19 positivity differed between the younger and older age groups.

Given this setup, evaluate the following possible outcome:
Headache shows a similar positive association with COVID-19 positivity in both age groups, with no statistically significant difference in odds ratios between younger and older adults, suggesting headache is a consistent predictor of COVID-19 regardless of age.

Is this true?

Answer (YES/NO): NO